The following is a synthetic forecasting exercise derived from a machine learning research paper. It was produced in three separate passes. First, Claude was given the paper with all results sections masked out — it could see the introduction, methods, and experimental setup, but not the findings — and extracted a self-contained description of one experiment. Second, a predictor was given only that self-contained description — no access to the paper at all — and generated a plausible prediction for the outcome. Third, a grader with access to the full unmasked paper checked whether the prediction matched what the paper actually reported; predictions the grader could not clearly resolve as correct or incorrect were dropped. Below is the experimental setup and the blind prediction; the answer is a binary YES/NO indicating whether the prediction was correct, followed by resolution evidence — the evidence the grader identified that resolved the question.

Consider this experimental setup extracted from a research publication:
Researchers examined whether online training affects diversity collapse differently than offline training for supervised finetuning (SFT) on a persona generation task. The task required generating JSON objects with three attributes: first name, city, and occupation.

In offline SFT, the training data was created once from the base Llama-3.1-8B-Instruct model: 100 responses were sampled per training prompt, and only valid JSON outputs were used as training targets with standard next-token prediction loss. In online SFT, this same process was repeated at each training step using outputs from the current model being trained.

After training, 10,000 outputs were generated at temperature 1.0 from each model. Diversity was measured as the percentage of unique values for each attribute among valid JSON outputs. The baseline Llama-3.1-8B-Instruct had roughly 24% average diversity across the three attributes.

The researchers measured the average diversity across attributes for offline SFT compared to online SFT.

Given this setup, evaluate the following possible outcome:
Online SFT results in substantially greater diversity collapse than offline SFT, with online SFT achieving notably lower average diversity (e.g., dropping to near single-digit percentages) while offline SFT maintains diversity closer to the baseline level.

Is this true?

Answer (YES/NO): NO